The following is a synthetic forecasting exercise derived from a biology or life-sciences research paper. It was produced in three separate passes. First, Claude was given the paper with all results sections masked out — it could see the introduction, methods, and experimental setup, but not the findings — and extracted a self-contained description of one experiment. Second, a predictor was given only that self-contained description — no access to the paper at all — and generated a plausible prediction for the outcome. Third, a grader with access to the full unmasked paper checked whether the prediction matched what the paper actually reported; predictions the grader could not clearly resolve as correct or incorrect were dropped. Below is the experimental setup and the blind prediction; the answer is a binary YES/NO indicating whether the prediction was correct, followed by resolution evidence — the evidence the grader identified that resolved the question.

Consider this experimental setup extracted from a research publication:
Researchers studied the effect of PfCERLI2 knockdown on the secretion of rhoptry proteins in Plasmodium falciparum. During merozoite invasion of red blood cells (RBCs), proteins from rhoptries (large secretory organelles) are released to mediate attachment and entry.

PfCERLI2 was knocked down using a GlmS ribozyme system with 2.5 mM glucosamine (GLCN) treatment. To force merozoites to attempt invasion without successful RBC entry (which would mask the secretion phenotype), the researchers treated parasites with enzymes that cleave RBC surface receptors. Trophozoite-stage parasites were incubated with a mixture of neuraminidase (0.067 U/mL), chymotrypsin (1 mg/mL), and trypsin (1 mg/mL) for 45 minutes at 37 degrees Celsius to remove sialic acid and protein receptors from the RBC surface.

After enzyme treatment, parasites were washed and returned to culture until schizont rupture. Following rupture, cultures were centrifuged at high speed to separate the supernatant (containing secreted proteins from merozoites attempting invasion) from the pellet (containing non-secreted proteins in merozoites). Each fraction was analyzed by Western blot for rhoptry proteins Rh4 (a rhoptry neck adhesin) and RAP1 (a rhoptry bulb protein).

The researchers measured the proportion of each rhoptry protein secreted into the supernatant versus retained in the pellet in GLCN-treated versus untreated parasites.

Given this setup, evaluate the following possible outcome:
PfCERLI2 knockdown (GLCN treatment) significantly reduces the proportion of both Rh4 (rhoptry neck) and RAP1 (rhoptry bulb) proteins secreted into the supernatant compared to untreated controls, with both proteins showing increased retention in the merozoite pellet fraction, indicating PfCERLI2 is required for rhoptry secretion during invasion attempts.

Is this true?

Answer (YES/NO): NO